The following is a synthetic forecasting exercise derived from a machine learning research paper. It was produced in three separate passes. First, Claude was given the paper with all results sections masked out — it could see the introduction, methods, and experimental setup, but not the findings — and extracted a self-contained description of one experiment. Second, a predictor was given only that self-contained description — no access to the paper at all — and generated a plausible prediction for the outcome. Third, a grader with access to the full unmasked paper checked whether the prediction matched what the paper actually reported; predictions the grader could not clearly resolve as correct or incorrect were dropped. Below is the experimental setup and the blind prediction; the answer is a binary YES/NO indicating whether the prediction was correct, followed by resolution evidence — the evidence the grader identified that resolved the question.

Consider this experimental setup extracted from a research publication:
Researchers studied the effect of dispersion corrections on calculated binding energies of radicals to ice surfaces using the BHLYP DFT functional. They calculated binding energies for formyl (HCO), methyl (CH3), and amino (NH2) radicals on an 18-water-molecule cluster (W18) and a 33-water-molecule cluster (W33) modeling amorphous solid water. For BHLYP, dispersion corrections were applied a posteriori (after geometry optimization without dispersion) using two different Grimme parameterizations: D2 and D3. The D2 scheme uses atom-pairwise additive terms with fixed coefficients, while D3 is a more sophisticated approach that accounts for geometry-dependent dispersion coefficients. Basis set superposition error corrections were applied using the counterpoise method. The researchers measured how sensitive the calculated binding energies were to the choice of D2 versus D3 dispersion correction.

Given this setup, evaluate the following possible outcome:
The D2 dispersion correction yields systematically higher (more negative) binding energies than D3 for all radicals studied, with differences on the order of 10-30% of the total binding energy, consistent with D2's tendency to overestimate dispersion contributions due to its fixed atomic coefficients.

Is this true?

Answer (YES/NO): NO